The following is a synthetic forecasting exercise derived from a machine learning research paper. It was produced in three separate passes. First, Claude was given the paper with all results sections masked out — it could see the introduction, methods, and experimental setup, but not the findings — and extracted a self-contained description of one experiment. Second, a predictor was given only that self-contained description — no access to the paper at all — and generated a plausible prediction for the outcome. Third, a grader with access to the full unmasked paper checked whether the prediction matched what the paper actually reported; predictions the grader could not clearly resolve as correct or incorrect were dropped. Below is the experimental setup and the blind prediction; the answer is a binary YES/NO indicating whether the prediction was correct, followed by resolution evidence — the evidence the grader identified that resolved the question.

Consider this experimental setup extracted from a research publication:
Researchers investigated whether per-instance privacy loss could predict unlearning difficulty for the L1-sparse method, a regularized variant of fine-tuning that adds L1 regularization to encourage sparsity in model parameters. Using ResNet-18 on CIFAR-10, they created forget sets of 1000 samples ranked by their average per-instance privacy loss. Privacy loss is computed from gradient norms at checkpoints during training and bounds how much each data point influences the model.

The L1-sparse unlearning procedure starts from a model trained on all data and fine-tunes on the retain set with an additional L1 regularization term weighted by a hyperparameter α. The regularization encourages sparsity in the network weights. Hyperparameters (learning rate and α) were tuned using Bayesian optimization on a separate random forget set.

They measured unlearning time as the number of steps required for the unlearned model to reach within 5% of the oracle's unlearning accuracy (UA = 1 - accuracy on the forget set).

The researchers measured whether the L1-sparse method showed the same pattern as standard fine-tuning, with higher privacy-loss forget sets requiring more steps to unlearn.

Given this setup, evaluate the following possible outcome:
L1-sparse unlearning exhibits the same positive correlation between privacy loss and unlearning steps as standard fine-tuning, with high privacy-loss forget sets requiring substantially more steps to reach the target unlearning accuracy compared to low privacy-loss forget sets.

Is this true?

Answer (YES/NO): YES